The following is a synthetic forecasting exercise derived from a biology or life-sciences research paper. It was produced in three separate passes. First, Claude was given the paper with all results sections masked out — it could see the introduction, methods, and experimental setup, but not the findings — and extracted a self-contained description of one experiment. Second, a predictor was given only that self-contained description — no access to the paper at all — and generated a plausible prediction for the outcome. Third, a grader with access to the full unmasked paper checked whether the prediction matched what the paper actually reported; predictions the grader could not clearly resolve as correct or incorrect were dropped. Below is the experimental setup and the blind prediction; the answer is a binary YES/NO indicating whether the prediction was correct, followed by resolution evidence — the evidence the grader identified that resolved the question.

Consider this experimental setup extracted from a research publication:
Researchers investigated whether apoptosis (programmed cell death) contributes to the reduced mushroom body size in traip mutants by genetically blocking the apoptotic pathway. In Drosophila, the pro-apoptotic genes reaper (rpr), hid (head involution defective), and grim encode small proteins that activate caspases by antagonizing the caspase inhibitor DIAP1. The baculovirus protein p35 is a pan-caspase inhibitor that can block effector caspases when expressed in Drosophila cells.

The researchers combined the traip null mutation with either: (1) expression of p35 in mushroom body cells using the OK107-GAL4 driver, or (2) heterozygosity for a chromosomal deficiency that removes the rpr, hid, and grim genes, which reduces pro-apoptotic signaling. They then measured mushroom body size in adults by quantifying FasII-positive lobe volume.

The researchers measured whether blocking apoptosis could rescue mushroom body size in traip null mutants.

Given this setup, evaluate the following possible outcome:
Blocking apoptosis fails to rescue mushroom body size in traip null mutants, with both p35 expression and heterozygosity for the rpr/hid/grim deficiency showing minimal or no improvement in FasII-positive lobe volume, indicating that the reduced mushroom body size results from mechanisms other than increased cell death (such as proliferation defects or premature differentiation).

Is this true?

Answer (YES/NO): NO